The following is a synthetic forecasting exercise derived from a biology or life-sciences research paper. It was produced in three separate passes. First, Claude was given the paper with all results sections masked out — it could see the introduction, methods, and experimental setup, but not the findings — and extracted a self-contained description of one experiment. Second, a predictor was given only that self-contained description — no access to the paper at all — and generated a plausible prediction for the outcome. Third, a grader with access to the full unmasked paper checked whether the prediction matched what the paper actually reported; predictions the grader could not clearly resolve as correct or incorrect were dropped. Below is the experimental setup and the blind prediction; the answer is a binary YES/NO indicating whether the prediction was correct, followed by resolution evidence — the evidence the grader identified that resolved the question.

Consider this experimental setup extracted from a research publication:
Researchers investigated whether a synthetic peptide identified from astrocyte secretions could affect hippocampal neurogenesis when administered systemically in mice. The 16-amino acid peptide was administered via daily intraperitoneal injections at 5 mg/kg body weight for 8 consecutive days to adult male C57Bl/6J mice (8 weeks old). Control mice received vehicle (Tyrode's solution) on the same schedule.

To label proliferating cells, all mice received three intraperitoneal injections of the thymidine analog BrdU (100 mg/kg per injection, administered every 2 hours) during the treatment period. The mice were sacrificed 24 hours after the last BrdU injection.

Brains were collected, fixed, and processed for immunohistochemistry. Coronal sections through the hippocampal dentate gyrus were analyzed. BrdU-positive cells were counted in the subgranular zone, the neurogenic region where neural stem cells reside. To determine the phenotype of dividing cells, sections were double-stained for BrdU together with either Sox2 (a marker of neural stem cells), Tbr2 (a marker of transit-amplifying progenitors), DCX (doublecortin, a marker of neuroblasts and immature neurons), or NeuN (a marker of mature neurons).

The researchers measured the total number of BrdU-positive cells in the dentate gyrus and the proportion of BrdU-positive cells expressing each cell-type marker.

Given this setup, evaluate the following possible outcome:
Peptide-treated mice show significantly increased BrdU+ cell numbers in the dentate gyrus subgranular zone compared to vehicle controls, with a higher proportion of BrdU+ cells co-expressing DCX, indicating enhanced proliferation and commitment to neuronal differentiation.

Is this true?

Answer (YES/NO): NO